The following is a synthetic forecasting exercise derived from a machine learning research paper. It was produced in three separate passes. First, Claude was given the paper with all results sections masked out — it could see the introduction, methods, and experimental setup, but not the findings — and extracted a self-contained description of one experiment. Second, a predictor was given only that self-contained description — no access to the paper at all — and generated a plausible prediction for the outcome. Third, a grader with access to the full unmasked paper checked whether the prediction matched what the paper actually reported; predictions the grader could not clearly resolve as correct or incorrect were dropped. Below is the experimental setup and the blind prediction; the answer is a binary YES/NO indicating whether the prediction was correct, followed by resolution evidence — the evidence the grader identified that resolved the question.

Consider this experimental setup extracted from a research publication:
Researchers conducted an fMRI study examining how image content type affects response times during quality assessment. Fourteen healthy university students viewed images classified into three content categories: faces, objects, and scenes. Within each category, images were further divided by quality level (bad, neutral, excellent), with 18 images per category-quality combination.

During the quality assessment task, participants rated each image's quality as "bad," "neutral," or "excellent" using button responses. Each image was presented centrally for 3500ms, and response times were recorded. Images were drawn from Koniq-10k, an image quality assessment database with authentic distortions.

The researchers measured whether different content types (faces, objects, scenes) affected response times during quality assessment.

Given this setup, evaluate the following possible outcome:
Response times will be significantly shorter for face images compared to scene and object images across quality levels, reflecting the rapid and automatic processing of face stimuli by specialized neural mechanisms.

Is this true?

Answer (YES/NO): NO